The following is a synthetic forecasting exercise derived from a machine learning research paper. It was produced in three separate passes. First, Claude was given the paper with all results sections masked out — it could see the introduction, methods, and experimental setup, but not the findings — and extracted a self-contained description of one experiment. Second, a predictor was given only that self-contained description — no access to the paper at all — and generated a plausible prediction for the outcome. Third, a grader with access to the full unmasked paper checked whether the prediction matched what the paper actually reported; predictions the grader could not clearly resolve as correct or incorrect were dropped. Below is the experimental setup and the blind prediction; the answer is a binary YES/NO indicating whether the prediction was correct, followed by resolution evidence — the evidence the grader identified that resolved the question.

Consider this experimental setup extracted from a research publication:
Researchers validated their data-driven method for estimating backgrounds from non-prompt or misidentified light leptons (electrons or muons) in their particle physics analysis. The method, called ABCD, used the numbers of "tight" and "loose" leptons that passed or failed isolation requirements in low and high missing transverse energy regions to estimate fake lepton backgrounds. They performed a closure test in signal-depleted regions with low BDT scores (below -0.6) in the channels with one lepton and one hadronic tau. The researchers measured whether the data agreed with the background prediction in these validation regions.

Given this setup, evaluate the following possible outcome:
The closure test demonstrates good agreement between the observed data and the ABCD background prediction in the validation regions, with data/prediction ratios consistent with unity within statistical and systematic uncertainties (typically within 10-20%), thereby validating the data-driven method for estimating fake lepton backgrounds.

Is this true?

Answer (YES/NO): NO